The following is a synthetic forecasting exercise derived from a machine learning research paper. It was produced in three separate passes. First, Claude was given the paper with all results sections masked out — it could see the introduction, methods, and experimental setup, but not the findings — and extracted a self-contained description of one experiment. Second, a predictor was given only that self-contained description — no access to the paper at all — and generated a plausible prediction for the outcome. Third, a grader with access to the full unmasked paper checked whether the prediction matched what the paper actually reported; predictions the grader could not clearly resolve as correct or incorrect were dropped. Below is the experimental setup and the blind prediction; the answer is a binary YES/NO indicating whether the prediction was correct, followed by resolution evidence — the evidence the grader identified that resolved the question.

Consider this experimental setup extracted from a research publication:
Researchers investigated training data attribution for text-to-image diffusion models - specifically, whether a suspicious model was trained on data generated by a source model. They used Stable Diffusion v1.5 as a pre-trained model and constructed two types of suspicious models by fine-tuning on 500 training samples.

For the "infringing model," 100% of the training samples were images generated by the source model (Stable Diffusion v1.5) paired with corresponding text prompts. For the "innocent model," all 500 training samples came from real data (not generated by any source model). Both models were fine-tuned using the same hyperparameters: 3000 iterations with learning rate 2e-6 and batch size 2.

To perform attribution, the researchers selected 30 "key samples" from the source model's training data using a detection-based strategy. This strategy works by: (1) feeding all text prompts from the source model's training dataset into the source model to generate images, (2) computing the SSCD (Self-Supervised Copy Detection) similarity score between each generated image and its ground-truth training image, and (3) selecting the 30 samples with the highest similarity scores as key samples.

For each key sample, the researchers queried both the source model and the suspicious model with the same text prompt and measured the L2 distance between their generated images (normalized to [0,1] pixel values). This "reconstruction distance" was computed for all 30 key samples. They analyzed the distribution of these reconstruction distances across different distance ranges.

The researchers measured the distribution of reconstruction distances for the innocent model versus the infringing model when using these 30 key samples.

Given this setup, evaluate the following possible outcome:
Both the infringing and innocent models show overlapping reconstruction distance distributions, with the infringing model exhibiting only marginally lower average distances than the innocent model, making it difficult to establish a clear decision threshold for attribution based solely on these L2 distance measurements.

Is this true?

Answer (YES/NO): NO